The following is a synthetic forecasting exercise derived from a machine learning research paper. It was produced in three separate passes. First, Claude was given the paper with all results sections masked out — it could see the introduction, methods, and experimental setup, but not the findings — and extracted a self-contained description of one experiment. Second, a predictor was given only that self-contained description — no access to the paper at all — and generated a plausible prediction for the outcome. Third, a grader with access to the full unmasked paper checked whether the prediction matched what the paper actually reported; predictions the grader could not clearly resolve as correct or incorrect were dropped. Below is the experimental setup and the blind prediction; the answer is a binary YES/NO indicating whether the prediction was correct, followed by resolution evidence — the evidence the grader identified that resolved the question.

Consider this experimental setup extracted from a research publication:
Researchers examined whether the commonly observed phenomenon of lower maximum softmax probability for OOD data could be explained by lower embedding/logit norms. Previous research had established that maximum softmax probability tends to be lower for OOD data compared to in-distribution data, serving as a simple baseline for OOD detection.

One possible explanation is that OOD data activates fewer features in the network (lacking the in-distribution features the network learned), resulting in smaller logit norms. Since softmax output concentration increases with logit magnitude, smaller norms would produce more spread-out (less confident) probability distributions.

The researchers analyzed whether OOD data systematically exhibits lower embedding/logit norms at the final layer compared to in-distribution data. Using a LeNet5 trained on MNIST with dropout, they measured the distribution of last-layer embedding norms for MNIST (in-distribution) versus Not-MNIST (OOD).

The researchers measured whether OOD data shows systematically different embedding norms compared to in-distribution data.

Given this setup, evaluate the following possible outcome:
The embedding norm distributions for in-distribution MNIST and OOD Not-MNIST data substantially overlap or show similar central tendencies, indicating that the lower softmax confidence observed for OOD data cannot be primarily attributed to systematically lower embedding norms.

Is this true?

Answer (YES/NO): NO